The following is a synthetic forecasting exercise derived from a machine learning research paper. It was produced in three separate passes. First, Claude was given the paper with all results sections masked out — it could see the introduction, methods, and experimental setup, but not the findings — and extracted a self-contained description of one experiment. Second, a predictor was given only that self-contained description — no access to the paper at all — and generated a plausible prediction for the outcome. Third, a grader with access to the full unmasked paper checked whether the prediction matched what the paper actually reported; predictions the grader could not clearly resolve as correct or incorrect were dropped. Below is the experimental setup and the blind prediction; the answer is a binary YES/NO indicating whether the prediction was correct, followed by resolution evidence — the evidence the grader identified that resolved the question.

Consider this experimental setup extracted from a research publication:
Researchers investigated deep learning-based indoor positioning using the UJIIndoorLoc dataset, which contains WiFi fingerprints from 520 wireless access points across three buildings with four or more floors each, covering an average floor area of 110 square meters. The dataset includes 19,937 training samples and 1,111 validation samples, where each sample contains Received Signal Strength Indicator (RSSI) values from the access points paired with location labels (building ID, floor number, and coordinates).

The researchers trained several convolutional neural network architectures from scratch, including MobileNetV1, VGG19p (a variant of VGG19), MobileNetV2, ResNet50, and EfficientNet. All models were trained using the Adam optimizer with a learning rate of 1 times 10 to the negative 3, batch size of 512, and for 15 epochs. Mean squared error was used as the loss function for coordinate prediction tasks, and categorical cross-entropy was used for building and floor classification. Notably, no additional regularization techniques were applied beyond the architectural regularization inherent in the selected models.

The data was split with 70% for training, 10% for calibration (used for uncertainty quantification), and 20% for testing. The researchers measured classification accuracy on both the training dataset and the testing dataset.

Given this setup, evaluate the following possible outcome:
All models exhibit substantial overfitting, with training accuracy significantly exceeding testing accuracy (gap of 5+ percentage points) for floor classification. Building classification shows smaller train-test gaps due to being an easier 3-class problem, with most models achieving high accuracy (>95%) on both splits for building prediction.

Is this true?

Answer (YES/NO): NO